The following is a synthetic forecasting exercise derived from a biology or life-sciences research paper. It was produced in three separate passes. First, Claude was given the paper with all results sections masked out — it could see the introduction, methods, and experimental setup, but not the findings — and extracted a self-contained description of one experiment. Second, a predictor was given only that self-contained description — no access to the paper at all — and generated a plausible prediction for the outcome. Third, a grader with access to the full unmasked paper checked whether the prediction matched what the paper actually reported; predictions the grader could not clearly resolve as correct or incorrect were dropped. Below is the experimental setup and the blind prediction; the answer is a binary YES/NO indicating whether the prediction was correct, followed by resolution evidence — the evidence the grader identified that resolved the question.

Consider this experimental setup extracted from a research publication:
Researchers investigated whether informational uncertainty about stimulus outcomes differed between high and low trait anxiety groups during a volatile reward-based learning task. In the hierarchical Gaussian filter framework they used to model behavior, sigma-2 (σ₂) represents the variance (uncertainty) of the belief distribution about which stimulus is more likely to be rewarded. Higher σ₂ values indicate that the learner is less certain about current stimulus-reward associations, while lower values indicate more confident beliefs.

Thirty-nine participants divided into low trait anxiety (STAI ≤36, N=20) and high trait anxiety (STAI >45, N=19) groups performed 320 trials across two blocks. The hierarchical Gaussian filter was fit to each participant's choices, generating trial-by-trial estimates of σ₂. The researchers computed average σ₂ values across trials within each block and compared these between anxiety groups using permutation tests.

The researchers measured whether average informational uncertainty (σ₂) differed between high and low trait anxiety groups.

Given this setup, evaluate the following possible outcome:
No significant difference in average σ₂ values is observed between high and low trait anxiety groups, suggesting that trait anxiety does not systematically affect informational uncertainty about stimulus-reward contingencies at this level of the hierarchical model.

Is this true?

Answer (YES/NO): NO